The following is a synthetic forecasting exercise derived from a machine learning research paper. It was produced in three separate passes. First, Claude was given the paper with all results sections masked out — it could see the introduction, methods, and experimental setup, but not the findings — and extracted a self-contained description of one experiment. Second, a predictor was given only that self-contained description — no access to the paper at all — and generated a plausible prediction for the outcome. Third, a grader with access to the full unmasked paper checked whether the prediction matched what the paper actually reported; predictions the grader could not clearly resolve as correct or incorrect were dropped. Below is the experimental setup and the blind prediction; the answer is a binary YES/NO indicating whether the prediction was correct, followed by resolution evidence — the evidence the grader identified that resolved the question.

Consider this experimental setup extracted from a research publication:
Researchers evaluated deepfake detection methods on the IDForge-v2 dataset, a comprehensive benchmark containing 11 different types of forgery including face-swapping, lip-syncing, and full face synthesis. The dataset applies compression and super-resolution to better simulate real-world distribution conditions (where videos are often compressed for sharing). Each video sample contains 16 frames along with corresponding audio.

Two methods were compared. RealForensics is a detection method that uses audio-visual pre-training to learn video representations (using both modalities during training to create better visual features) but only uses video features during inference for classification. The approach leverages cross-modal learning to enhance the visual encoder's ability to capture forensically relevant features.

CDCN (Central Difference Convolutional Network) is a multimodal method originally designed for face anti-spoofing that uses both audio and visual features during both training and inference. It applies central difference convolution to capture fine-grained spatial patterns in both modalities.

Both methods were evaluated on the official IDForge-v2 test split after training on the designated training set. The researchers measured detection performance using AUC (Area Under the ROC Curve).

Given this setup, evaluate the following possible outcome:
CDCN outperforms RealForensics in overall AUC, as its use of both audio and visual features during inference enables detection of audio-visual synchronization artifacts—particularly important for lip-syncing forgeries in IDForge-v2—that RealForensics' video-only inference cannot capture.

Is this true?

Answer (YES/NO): NO